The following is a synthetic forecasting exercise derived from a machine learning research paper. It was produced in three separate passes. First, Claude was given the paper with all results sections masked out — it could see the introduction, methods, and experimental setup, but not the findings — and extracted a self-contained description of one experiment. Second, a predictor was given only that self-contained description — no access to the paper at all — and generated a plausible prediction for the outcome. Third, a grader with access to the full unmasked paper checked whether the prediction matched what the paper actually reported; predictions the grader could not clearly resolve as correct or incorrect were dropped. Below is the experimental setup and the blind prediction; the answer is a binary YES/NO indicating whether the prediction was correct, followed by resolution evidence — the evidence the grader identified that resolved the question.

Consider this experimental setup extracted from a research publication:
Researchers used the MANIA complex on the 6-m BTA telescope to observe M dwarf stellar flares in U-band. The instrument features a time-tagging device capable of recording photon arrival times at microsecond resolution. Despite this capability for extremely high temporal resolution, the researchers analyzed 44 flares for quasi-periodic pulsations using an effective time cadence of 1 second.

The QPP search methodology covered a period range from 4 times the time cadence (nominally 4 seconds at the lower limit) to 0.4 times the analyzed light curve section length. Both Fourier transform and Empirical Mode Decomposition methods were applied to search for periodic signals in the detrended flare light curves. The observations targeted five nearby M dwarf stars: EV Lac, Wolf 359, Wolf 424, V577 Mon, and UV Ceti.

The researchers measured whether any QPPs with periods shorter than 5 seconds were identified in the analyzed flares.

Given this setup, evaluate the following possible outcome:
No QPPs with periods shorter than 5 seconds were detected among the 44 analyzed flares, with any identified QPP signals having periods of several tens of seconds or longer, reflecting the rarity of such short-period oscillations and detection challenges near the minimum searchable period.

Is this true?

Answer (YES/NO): NO